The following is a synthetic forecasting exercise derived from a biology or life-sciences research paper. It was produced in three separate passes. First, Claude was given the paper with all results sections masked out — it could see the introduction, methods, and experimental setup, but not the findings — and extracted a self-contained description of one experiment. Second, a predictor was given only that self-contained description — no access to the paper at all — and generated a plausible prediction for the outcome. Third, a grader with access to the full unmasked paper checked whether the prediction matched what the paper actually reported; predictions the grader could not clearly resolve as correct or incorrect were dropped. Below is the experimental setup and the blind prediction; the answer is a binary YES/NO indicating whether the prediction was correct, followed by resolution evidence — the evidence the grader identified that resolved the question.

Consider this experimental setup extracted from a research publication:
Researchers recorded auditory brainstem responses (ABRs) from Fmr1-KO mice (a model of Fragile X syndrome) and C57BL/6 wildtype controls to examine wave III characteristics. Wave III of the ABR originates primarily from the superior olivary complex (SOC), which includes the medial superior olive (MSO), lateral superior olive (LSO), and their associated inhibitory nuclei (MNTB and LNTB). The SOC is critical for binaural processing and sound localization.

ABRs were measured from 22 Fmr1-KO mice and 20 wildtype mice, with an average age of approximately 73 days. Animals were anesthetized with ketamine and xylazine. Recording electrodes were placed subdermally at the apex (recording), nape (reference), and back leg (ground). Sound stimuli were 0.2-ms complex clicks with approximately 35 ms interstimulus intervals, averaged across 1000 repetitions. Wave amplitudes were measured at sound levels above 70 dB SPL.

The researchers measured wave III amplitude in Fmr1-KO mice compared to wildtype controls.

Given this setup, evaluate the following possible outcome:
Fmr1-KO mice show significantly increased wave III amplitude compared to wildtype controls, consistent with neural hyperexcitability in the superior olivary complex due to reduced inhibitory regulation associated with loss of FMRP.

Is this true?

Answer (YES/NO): NO